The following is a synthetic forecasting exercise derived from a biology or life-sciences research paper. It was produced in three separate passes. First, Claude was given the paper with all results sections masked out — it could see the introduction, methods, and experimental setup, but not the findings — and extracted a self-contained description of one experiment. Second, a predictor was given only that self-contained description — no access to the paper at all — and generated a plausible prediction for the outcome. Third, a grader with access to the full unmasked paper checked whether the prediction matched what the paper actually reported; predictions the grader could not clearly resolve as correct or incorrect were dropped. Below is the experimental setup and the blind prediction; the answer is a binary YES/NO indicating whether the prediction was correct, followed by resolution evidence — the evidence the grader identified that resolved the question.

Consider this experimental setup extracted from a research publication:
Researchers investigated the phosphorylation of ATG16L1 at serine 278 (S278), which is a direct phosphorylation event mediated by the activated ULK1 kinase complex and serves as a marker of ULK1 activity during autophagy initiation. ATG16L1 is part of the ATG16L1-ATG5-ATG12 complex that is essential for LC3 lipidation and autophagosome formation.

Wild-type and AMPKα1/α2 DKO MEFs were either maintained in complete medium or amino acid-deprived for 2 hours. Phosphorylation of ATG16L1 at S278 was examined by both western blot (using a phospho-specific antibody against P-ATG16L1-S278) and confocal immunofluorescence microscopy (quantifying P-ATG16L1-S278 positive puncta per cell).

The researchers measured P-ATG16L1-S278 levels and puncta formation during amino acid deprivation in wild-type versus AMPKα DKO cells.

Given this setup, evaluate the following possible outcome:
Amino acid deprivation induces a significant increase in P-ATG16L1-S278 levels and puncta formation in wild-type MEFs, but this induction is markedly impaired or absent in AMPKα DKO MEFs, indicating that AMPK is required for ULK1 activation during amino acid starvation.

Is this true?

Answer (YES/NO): NO